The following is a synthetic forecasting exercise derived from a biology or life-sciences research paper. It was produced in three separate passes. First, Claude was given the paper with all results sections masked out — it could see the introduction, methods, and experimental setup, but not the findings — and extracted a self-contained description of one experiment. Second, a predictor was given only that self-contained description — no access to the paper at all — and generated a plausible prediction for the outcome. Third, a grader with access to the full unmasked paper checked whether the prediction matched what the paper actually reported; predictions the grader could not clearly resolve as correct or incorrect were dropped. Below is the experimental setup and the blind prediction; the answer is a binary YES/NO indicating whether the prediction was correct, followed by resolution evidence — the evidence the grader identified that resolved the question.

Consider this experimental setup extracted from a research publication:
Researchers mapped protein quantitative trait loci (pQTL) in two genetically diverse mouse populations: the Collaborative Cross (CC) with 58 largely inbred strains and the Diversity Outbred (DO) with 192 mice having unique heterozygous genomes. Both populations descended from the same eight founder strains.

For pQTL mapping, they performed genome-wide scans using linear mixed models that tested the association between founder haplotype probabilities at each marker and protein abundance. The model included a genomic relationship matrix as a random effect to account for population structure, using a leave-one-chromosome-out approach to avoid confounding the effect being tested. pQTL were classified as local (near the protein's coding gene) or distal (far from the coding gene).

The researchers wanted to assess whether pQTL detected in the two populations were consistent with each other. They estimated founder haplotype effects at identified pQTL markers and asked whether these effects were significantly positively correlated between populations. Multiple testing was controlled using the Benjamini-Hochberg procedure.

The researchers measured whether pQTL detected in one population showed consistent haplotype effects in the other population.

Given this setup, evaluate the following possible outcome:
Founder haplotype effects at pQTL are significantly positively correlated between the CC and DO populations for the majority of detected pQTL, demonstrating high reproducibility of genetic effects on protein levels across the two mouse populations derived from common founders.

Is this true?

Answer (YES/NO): YES